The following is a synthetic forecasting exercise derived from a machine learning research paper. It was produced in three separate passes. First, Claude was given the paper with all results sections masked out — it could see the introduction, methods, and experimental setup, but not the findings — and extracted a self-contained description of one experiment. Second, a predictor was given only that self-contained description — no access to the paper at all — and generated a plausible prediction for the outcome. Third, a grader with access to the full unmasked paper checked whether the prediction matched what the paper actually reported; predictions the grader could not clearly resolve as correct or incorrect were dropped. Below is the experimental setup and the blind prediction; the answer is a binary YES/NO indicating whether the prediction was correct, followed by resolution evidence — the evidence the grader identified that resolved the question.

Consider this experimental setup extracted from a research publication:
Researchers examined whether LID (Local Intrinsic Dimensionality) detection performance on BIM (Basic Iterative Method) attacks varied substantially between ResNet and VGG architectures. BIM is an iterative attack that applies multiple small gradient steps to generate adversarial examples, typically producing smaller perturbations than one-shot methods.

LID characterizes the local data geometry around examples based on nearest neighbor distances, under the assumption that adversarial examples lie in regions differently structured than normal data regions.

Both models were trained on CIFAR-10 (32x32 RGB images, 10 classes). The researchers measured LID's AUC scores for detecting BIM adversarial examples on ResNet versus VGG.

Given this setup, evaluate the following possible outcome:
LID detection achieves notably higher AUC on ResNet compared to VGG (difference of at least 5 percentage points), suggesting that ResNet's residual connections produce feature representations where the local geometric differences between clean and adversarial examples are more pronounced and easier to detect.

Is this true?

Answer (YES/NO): NO